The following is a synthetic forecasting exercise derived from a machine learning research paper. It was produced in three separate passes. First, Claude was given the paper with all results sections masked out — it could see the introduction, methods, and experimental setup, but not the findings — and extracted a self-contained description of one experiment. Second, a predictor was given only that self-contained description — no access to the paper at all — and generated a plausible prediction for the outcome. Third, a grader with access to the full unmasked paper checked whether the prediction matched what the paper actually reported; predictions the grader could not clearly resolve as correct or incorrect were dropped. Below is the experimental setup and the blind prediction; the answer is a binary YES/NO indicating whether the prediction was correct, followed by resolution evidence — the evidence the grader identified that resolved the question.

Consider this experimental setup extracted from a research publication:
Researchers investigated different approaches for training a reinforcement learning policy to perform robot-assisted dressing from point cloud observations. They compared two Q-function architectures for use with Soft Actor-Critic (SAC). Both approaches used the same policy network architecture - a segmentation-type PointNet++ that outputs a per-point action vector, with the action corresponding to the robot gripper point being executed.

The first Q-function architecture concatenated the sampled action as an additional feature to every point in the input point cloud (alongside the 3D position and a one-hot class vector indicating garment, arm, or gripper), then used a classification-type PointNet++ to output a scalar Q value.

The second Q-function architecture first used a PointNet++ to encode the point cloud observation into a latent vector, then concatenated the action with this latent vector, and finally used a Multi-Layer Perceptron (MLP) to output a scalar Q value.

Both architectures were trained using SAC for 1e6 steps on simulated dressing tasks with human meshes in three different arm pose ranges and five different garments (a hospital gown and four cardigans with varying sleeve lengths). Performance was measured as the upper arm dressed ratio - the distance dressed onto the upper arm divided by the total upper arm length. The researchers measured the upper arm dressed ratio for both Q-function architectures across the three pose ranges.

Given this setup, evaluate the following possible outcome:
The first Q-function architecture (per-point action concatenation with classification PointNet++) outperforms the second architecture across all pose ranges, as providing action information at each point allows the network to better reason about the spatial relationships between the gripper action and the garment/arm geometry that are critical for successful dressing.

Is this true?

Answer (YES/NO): YES